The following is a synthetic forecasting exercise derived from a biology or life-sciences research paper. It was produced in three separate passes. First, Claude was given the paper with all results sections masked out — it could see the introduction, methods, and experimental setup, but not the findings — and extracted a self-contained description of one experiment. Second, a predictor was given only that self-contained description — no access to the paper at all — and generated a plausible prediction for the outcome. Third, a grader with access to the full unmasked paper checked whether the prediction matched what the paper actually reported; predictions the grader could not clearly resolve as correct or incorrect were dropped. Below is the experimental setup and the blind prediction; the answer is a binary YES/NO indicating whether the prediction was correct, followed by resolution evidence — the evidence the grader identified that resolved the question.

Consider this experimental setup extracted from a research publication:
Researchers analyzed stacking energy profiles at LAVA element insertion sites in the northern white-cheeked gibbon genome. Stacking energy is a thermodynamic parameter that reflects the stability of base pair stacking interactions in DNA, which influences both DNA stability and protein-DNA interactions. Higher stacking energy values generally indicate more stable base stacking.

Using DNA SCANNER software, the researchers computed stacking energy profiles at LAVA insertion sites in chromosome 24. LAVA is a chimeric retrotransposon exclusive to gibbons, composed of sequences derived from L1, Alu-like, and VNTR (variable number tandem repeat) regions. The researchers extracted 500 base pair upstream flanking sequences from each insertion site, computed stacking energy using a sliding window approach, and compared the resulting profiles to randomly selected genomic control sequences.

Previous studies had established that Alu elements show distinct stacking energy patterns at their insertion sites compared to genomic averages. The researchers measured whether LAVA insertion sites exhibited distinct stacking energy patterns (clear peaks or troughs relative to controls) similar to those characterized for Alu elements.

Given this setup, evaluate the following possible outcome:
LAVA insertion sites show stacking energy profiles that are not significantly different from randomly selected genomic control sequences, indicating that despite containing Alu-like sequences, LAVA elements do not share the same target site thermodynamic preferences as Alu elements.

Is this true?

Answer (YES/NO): YES